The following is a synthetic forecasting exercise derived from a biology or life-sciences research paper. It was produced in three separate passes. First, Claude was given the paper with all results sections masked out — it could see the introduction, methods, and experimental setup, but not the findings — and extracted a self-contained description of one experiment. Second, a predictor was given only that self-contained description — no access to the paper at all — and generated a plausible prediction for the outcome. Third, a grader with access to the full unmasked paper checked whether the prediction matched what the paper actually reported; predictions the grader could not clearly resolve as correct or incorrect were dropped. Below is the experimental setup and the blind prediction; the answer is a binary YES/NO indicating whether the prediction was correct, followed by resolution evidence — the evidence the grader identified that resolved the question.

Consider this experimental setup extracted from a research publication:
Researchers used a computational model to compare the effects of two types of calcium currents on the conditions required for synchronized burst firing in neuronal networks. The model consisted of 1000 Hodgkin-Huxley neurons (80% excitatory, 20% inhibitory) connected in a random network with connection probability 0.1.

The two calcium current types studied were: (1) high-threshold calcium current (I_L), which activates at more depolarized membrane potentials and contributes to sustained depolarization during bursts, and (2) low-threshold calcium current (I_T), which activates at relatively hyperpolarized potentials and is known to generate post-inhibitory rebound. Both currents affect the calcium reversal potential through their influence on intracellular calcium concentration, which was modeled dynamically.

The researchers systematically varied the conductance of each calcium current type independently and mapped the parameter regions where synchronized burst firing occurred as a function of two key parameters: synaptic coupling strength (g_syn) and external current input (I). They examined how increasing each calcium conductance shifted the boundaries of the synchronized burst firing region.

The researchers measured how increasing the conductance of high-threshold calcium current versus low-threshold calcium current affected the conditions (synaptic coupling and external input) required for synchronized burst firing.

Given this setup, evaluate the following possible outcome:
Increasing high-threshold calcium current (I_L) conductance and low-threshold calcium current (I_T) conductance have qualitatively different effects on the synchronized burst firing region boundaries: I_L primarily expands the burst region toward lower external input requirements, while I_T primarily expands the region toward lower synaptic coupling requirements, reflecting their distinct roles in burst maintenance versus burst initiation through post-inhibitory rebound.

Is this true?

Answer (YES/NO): NO